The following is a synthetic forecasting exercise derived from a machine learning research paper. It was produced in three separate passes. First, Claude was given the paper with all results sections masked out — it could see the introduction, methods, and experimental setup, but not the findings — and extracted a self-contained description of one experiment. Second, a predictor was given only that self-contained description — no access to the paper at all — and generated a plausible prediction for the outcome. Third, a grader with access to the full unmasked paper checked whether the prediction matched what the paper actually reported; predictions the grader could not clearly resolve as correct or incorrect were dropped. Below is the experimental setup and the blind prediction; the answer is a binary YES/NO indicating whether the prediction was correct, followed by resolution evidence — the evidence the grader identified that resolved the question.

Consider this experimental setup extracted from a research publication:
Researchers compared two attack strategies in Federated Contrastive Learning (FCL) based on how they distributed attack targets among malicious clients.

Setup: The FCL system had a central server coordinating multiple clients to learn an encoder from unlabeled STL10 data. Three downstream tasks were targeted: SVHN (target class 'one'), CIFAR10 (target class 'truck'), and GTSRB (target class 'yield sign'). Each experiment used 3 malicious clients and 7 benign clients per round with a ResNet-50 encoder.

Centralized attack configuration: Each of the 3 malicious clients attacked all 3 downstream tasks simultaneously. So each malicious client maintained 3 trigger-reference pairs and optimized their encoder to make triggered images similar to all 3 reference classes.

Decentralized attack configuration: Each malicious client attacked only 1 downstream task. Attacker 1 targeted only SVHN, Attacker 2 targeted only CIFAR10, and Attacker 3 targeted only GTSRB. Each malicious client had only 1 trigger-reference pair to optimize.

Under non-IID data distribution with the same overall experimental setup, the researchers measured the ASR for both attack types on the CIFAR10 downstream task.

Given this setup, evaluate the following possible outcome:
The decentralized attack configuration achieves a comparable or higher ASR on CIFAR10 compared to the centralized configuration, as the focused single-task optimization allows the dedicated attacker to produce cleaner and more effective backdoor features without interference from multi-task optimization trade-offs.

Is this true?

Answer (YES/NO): YES